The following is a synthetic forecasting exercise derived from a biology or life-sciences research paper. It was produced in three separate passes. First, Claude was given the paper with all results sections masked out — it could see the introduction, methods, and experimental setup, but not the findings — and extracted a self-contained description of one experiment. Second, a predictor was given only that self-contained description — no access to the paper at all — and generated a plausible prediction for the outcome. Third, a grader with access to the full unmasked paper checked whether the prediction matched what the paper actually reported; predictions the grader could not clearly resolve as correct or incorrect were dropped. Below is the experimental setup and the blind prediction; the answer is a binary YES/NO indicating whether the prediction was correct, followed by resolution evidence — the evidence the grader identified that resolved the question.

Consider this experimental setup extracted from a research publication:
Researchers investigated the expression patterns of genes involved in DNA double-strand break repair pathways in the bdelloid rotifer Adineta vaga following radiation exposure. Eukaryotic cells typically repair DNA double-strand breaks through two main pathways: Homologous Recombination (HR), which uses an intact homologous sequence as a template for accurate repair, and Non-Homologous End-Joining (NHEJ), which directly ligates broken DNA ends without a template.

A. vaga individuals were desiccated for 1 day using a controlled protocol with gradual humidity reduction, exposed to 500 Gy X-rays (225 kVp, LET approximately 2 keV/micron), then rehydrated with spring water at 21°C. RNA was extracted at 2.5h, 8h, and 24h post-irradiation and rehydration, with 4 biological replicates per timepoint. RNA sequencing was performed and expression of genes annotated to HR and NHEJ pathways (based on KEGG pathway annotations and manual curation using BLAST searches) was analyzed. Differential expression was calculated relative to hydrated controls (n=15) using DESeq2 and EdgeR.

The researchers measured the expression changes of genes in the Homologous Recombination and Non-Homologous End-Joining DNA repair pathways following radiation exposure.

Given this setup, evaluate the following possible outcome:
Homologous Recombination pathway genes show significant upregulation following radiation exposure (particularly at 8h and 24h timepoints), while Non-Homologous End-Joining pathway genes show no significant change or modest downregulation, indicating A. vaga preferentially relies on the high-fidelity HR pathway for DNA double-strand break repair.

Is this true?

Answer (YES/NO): NO